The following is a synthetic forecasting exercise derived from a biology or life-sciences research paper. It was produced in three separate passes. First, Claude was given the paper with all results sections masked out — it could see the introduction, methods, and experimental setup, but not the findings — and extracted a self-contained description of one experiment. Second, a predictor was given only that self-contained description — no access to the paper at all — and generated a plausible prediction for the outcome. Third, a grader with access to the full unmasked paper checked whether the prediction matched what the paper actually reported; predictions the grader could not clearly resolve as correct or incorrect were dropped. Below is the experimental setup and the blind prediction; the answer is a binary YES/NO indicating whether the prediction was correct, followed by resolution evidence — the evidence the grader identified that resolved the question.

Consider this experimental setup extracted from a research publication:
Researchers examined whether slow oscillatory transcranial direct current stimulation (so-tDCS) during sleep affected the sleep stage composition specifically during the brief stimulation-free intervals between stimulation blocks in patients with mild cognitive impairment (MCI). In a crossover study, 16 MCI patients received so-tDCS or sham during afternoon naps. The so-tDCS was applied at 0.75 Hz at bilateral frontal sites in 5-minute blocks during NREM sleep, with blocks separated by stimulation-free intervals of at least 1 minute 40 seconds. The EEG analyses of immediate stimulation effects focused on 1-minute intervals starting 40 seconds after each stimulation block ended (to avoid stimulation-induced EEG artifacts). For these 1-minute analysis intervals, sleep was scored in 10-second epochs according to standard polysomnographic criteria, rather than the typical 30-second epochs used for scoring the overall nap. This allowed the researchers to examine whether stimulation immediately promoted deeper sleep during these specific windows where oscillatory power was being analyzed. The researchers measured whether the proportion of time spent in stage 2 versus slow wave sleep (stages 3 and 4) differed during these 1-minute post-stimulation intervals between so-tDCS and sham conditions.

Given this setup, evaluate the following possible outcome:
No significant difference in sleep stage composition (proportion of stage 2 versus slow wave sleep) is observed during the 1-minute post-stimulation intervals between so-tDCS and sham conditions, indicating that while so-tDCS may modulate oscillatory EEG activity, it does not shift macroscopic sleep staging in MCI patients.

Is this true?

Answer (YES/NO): NO